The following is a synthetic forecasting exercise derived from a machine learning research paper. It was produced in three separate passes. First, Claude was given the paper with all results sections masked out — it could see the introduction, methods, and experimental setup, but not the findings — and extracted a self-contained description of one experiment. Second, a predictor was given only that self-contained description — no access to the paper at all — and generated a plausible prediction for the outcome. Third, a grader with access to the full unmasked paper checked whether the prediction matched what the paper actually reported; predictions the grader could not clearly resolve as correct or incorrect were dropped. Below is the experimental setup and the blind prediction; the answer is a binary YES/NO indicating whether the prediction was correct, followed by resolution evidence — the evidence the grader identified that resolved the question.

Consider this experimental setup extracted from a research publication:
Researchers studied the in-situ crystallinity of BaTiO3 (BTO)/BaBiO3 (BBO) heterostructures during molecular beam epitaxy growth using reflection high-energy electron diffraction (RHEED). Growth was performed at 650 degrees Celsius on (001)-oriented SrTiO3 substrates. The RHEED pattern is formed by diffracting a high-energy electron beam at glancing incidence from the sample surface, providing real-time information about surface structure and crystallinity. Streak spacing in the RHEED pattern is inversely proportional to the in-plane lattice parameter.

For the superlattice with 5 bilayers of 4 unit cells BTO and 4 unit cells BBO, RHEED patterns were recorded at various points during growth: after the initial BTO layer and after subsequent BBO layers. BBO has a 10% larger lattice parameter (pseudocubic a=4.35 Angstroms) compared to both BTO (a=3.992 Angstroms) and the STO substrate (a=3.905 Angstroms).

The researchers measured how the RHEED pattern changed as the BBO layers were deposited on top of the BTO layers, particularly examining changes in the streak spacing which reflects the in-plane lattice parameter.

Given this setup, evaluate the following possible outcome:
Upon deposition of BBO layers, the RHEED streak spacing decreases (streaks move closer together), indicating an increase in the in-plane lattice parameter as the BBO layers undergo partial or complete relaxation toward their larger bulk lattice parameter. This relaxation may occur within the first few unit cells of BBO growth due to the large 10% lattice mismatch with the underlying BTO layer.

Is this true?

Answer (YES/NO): YES